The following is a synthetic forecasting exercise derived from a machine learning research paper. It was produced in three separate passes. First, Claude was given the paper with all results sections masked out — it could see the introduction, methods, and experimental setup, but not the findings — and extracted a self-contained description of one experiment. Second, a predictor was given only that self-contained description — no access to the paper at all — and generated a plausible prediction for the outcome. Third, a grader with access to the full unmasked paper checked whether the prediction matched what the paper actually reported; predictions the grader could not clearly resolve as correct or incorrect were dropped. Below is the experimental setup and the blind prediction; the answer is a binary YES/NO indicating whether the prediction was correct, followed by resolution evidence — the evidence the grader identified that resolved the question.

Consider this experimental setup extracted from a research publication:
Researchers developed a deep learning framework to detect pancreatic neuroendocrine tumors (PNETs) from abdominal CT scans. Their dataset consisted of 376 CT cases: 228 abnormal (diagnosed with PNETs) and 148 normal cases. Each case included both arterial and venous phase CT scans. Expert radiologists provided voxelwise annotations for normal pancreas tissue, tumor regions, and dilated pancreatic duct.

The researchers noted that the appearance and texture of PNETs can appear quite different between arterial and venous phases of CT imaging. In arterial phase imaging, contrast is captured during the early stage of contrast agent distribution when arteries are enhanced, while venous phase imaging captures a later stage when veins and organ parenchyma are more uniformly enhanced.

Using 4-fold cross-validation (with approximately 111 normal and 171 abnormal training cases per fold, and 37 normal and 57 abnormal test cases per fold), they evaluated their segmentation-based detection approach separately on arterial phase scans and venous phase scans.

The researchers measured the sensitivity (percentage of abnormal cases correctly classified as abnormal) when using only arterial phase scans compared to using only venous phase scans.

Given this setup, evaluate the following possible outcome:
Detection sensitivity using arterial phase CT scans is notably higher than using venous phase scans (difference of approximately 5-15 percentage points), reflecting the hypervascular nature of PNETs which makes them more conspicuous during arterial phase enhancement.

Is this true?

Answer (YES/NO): NO